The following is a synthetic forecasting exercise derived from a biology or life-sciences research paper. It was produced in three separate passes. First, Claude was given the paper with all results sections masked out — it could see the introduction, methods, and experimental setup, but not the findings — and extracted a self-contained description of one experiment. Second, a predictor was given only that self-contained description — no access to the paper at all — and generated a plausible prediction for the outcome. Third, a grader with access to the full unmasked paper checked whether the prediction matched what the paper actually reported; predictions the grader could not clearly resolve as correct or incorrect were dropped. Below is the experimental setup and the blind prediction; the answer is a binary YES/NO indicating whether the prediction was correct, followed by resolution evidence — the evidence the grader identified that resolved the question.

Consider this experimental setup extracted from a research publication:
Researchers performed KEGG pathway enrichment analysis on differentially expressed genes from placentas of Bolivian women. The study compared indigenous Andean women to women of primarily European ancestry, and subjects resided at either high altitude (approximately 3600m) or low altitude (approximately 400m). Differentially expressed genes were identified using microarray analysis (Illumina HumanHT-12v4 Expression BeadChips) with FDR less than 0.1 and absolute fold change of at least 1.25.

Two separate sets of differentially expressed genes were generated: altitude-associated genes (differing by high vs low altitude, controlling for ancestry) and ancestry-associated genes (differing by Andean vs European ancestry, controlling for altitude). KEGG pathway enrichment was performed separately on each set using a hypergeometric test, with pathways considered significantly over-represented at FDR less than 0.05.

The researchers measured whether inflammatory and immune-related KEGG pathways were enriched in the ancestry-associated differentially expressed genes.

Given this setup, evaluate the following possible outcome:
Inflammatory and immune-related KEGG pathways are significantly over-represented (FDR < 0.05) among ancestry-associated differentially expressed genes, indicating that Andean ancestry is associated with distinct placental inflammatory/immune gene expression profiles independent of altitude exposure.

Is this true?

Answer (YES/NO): YES